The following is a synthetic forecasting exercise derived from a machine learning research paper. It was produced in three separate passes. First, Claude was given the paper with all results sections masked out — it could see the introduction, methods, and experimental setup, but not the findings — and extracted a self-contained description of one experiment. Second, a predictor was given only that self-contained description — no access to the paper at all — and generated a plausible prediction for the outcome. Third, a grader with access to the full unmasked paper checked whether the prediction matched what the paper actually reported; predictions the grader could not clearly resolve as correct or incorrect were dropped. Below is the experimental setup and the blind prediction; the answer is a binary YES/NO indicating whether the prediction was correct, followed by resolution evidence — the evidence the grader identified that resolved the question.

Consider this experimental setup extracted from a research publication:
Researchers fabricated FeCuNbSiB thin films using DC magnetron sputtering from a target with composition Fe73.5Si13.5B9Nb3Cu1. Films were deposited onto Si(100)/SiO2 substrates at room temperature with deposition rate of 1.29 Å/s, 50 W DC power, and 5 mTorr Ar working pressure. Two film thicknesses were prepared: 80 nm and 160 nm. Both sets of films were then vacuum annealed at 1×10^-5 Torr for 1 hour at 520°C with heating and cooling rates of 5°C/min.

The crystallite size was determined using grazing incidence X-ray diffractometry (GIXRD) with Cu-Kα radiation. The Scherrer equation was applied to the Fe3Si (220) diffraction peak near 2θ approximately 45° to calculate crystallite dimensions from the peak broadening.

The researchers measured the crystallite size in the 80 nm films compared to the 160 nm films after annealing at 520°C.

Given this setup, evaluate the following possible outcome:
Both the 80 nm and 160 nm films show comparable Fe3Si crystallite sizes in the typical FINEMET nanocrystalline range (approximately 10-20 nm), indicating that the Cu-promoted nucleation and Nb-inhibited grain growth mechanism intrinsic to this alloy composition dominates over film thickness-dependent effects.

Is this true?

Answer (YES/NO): YES